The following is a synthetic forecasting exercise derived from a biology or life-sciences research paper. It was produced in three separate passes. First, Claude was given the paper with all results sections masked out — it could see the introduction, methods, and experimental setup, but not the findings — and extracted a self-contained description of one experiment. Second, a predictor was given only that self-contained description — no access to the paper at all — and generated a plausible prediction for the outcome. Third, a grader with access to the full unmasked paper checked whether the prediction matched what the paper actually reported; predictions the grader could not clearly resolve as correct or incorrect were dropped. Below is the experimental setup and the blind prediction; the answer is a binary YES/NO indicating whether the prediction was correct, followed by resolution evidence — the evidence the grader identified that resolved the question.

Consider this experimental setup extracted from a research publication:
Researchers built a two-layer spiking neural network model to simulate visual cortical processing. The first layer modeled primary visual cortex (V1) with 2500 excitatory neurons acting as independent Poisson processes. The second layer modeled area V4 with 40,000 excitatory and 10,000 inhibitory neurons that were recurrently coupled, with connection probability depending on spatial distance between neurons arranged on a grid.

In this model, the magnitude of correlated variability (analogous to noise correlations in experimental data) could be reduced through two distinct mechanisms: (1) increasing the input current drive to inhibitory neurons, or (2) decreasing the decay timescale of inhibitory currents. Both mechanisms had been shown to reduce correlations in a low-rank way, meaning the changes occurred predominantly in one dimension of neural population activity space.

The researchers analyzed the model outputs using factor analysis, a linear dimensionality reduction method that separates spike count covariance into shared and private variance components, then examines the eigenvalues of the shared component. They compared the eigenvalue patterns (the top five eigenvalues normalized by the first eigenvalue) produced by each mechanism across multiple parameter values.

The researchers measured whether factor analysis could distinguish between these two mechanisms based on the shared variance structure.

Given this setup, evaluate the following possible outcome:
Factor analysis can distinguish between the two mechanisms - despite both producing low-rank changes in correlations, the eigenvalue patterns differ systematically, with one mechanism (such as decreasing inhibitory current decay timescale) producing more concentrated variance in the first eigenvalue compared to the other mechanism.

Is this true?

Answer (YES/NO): NO